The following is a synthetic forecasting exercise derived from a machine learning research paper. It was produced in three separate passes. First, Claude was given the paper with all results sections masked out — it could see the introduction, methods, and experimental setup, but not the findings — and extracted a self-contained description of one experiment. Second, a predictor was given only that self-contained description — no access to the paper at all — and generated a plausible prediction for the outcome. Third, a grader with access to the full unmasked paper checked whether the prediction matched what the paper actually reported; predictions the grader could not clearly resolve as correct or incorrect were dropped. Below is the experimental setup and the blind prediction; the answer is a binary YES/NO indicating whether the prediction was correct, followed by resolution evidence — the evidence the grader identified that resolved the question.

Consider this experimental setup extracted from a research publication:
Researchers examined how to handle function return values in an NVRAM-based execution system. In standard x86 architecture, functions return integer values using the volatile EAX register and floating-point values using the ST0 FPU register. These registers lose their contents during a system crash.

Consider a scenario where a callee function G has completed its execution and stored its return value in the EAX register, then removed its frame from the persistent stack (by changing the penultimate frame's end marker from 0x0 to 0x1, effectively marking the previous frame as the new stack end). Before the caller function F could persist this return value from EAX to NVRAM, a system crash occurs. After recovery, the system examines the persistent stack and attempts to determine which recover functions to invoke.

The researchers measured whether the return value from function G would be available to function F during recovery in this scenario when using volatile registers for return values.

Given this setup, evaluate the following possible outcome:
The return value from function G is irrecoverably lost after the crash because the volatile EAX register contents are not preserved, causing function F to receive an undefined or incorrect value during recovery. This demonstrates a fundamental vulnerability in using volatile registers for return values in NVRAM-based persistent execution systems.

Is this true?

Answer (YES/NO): YES